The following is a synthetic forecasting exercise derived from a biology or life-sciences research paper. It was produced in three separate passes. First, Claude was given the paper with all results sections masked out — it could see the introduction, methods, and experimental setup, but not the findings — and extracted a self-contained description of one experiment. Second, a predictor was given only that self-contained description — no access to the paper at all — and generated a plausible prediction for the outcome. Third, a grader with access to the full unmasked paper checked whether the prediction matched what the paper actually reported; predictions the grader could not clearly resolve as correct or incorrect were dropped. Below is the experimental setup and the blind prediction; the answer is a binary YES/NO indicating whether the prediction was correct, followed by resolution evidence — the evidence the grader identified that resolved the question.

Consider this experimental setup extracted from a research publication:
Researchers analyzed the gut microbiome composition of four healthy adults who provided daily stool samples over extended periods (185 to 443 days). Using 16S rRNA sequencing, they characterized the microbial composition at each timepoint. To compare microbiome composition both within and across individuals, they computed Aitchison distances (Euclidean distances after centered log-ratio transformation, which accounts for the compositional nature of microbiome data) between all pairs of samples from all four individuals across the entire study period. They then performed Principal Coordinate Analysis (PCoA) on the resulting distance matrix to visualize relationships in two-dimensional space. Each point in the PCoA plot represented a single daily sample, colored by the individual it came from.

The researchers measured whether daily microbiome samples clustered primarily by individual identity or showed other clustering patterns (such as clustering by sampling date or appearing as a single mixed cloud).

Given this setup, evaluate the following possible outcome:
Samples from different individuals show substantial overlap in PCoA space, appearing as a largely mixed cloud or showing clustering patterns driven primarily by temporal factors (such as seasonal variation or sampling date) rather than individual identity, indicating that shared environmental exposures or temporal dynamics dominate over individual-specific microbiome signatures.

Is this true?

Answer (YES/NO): NO